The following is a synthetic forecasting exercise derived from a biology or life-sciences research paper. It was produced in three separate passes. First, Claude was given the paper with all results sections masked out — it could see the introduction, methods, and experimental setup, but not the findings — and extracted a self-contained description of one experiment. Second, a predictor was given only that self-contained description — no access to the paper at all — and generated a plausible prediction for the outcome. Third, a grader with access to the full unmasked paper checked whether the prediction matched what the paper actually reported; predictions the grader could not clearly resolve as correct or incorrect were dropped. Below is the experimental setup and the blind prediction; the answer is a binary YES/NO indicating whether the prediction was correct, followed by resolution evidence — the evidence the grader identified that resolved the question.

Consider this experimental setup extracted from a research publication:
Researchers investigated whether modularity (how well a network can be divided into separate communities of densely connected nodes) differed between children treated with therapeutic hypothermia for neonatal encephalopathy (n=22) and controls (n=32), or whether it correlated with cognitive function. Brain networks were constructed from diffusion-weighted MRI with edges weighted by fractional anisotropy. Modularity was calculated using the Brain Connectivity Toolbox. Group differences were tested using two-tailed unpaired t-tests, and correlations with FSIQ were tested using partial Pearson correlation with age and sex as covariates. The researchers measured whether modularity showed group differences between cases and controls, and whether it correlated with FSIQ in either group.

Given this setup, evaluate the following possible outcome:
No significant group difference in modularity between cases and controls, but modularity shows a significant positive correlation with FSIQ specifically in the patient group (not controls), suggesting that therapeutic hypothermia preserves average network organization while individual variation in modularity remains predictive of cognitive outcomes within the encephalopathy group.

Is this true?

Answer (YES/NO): NO